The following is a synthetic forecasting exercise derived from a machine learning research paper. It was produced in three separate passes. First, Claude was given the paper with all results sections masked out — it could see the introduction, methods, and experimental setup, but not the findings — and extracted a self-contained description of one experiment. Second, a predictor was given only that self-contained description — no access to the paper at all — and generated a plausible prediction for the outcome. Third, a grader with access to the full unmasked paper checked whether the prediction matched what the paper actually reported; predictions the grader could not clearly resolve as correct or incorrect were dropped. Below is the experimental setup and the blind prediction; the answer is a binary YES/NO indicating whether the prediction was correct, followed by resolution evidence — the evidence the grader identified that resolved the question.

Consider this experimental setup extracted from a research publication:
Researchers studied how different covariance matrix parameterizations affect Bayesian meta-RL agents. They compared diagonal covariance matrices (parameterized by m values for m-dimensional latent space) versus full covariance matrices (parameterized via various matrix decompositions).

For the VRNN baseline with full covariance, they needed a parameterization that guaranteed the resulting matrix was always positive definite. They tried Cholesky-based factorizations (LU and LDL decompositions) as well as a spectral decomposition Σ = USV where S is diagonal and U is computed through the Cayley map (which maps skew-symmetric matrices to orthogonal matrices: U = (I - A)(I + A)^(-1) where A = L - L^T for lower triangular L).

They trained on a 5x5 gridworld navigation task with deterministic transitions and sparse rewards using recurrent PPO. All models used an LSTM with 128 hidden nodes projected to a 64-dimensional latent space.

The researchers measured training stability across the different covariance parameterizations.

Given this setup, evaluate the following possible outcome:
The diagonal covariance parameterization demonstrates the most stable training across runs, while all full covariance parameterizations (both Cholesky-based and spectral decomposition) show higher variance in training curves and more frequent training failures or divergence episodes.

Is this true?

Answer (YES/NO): NO